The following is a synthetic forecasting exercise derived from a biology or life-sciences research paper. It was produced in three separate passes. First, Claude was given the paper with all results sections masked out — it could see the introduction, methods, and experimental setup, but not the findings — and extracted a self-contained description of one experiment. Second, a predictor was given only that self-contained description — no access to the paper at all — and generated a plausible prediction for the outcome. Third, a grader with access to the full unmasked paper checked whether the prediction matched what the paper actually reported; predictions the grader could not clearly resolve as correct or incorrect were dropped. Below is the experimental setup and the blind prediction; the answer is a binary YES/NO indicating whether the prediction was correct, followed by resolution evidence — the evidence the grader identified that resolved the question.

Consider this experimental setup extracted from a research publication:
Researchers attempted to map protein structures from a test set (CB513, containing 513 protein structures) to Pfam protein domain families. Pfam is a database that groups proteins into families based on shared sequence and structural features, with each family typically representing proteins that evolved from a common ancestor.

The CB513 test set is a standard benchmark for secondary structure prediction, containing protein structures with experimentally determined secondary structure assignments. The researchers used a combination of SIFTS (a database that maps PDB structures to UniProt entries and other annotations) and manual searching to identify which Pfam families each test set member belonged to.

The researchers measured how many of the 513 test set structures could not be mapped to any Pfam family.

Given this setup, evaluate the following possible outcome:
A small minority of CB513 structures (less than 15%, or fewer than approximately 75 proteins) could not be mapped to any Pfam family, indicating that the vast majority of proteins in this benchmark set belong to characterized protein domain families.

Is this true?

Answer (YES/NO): YES